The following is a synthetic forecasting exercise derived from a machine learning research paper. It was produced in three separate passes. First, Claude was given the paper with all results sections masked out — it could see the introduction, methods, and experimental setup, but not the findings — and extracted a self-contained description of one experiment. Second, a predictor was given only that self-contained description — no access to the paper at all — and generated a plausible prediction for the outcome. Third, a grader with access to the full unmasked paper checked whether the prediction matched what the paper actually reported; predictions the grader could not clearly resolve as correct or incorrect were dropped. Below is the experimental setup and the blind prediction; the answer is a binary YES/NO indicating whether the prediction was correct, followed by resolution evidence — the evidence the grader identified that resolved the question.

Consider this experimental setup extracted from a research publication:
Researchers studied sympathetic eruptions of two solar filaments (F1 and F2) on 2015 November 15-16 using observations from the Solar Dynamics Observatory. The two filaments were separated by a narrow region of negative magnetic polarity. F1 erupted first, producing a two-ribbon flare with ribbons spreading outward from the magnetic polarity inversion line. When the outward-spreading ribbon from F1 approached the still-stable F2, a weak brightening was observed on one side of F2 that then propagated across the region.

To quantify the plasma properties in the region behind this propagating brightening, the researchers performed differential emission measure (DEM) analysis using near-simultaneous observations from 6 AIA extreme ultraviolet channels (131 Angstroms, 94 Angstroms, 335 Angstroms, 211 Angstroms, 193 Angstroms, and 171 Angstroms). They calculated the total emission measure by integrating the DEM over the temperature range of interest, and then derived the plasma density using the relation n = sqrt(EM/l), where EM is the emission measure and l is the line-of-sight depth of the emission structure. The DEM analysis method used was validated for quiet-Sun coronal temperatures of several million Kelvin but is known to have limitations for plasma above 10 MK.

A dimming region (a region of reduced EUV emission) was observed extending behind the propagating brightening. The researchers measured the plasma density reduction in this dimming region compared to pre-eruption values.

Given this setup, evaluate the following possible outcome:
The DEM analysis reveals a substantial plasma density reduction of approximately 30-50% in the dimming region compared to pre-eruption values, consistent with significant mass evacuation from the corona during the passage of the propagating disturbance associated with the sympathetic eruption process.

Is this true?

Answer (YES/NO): YES